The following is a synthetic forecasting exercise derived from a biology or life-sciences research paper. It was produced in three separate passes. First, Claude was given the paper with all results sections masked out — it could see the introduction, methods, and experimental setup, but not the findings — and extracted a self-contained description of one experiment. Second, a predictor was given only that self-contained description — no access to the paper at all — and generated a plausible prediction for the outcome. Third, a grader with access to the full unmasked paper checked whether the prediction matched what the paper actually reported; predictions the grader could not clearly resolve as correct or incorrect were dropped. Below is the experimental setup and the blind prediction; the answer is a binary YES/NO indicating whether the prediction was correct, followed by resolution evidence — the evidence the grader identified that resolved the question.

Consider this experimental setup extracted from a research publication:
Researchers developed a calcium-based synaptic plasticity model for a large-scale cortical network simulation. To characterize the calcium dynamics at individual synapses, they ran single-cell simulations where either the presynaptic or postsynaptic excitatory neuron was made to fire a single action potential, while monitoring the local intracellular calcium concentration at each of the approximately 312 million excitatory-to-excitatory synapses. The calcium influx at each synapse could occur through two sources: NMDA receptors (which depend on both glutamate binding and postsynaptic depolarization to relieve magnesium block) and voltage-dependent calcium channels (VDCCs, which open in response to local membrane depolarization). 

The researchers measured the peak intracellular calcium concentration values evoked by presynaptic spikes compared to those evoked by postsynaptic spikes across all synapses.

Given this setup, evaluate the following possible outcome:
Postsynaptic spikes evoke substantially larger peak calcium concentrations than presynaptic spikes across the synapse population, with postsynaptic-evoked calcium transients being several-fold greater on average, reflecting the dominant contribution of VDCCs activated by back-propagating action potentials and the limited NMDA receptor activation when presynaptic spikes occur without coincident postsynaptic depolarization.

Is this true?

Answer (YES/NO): NO